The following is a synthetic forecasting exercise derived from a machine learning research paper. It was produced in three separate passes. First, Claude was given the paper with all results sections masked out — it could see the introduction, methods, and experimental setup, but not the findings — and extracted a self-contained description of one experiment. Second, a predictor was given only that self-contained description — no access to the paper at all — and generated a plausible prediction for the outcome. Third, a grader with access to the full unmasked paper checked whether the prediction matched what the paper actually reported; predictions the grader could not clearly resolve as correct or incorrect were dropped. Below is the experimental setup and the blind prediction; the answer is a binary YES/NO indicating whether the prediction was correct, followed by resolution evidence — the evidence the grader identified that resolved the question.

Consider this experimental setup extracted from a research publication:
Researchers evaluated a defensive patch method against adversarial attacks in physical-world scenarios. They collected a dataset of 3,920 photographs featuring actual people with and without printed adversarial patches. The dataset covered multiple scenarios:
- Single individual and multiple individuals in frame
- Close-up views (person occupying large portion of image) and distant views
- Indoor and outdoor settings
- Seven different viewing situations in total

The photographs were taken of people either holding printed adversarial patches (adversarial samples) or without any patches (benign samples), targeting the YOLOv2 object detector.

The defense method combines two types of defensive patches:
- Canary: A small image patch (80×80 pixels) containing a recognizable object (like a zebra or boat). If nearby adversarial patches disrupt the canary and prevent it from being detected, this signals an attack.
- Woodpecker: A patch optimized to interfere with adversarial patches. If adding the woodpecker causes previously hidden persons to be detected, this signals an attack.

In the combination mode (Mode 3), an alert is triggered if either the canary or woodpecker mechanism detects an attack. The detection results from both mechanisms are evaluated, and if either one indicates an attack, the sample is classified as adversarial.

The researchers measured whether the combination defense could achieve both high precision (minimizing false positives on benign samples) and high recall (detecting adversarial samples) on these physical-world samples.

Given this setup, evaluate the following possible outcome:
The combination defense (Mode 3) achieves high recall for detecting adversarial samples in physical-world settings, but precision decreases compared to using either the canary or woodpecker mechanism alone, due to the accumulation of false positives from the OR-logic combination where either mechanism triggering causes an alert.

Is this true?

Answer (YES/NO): NO